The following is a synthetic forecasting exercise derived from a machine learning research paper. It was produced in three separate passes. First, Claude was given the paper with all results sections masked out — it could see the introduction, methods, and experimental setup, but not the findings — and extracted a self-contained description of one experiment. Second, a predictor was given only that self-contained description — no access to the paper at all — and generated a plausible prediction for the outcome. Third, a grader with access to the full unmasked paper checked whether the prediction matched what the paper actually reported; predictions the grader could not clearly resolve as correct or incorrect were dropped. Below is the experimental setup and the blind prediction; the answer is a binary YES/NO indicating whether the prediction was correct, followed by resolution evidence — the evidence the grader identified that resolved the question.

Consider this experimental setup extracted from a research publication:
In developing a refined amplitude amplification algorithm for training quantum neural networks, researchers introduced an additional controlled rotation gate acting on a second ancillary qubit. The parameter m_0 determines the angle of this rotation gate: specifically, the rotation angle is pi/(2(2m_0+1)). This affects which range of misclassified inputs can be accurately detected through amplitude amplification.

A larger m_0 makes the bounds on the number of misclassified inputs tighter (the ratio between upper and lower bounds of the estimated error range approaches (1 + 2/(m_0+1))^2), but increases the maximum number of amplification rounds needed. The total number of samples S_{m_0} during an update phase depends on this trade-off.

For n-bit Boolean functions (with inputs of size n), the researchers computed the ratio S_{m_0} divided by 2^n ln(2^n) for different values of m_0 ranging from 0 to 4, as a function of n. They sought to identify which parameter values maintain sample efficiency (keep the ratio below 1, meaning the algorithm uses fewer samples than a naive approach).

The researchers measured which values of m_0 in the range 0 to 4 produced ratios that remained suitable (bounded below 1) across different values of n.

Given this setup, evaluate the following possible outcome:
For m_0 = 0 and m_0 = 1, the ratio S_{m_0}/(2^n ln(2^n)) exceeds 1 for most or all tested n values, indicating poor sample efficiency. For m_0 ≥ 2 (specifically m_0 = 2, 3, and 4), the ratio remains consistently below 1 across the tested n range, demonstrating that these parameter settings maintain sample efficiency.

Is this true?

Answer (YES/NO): NO